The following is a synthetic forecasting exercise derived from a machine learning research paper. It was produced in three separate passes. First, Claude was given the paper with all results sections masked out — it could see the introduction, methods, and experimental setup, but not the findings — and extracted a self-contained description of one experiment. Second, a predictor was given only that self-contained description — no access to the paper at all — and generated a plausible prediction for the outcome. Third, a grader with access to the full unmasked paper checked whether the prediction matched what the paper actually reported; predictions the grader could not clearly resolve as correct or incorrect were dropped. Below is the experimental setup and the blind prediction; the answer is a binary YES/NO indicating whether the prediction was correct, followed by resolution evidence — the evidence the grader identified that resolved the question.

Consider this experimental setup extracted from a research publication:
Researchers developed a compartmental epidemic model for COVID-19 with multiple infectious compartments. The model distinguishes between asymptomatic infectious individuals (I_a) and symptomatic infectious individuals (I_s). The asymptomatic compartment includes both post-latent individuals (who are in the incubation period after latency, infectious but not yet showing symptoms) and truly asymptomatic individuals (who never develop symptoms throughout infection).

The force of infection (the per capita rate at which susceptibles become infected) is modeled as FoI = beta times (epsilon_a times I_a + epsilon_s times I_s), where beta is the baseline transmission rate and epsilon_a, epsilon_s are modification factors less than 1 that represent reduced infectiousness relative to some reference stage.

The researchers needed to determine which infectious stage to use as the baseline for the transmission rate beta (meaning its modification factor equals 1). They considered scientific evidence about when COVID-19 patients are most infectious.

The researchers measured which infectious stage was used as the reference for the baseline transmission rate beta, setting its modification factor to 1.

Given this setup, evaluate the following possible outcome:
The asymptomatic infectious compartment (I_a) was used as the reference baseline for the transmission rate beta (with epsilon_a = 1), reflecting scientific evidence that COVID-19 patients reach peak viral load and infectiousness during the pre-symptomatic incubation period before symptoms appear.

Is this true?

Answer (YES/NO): NO